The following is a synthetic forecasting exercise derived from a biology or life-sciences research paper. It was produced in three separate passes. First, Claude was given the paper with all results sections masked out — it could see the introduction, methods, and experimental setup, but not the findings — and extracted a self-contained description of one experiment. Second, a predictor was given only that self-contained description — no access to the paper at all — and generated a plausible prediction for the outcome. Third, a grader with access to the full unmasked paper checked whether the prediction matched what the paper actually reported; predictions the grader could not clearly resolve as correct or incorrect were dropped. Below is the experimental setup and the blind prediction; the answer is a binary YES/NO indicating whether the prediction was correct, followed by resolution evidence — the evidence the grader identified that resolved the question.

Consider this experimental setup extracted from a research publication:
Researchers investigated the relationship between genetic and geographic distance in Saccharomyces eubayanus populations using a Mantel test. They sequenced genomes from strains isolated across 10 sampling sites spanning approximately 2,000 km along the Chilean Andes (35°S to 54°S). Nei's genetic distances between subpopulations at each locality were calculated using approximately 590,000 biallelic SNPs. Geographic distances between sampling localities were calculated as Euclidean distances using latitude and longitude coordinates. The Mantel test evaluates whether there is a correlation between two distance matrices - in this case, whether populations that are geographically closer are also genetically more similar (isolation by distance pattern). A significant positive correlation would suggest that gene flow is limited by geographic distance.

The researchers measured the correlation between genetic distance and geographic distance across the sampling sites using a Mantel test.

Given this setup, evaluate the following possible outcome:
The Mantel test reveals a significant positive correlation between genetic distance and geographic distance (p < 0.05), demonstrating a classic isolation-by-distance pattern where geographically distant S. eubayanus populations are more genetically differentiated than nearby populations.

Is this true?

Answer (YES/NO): YES